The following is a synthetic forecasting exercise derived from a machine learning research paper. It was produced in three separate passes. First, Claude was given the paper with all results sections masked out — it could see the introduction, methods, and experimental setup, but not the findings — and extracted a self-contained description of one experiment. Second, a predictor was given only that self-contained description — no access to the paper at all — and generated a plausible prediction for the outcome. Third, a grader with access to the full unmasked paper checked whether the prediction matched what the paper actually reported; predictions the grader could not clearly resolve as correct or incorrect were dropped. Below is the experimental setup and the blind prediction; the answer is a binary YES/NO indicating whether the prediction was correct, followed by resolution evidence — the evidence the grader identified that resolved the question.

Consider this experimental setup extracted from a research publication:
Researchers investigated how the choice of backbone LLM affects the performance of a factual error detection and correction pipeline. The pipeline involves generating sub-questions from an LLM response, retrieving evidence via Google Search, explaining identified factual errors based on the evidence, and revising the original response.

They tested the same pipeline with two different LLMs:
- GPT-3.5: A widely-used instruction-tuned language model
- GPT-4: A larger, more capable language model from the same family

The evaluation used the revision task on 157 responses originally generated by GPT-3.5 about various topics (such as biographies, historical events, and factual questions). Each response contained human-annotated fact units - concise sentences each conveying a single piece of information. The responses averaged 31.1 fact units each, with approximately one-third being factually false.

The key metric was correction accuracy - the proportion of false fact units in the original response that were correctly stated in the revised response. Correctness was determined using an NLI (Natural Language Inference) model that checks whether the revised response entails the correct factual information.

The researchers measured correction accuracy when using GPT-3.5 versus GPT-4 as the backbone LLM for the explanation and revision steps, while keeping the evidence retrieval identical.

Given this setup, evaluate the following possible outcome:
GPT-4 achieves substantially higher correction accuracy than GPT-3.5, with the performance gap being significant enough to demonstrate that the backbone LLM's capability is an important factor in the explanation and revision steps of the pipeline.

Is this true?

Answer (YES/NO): NO